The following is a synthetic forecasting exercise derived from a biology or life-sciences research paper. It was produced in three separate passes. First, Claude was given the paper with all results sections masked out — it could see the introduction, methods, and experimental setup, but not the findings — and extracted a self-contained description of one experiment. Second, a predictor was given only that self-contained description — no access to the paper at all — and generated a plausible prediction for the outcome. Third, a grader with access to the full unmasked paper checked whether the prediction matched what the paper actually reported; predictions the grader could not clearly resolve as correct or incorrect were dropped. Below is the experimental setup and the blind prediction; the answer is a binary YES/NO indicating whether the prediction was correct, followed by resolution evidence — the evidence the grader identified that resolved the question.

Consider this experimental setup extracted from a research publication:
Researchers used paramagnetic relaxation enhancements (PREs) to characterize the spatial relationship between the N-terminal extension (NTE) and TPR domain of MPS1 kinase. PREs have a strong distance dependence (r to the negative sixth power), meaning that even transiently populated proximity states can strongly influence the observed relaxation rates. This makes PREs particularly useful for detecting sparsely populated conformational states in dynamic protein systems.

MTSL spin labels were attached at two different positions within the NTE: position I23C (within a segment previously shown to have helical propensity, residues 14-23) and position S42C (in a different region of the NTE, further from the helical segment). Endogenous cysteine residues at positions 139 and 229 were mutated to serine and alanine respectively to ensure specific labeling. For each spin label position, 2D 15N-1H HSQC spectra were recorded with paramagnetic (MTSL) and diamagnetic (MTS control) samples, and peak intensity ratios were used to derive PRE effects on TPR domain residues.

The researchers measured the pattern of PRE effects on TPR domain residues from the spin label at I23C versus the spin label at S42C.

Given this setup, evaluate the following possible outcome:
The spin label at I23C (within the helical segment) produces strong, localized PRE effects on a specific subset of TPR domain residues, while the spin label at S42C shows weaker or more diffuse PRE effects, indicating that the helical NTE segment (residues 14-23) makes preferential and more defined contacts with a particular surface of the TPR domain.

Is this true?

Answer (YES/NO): NO